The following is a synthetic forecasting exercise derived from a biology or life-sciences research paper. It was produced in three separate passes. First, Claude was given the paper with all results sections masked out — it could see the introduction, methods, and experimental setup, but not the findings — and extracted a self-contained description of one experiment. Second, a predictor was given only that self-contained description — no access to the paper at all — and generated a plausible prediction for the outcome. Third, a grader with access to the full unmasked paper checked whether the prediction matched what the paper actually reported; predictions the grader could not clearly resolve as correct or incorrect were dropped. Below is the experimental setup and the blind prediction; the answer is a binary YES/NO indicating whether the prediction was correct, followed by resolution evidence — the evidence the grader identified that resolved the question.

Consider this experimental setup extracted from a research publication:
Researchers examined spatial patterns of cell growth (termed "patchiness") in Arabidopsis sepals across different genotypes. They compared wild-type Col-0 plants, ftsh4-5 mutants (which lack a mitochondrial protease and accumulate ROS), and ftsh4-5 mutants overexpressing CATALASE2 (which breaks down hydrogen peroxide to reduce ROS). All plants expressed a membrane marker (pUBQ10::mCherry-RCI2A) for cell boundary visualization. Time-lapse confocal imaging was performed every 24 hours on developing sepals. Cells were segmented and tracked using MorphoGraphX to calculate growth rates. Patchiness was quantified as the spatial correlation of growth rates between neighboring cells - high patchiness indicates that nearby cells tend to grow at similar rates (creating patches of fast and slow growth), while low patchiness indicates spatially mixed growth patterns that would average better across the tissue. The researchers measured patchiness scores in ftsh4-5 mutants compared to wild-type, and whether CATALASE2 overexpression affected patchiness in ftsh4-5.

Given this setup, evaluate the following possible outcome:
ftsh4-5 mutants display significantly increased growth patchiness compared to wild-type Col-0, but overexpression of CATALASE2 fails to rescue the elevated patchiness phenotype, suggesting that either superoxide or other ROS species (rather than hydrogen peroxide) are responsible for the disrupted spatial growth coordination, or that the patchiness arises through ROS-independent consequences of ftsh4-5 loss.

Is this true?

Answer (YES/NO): NO